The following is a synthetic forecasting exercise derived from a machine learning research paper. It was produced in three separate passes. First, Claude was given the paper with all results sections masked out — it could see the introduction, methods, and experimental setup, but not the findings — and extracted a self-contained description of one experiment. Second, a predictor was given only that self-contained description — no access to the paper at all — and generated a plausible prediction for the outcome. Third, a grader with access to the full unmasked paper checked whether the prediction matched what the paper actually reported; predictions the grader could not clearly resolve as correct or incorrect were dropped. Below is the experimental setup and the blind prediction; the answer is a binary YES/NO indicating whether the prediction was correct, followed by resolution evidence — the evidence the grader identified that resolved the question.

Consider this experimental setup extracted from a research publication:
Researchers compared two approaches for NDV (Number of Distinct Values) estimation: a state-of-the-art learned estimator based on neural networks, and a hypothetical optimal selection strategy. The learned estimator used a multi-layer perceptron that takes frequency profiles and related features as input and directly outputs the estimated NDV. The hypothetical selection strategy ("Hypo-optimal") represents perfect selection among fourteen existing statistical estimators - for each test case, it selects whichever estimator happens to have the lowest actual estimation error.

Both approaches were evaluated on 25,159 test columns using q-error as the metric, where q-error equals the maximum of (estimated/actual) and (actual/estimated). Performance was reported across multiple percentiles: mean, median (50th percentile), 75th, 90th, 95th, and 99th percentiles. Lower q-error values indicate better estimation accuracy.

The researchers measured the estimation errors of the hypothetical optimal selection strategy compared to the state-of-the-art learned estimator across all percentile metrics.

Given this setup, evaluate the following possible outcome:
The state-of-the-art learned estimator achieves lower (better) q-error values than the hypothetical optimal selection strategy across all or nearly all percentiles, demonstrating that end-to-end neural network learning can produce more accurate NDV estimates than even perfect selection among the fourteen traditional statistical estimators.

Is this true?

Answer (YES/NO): NO